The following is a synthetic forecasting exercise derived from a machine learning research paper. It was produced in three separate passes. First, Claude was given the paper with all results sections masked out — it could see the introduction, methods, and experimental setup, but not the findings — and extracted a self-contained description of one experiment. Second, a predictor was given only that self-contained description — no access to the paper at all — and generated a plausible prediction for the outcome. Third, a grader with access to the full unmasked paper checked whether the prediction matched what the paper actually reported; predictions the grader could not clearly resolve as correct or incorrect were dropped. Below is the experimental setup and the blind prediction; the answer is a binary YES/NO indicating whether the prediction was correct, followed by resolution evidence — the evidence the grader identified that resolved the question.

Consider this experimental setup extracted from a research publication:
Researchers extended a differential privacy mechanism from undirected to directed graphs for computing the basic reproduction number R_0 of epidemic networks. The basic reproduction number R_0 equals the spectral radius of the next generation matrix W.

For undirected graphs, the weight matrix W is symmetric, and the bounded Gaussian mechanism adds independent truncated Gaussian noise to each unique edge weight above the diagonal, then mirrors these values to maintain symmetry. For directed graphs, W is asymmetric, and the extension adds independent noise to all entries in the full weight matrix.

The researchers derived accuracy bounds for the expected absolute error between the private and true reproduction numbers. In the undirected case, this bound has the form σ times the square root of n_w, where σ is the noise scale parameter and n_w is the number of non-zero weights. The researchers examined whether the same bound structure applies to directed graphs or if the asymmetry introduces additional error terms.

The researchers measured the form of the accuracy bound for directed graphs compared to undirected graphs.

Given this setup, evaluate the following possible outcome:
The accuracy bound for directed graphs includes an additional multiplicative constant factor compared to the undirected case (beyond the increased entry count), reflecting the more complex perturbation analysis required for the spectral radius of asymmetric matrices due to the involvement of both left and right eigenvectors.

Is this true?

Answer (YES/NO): NO